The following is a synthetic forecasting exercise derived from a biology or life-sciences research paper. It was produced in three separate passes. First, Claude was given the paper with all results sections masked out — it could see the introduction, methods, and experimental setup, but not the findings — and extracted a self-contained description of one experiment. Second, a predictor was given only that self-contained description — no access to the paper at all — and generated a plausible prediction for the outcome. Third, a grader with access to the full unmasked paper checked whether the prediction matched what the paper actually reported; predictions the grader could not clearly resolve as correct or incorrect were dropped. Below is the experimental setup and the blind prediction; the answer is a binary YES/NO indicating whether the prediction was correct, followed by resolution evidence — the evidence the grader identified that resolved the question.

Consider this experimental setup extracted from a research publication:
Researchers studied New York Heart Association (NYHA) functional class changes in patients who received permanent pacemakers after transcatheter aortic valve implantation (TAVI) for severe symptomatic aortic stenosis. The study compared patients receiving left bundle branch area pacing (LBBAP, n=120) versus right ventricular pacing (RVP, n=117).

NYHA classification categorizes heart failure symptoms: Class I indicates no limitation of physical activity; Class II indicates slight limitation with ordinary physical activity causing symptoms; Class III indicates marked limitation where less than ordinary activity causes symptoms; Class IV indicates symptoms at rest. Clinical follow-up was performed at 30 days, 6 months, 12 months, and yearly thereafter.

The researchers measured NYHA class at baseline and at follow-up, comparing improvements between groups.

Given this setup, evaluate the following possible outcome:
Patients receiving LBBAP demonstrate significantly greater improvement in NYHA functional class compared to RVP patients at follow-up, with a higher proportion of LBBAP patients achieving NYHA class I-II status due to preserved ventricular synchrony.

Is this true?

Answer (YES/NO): YES